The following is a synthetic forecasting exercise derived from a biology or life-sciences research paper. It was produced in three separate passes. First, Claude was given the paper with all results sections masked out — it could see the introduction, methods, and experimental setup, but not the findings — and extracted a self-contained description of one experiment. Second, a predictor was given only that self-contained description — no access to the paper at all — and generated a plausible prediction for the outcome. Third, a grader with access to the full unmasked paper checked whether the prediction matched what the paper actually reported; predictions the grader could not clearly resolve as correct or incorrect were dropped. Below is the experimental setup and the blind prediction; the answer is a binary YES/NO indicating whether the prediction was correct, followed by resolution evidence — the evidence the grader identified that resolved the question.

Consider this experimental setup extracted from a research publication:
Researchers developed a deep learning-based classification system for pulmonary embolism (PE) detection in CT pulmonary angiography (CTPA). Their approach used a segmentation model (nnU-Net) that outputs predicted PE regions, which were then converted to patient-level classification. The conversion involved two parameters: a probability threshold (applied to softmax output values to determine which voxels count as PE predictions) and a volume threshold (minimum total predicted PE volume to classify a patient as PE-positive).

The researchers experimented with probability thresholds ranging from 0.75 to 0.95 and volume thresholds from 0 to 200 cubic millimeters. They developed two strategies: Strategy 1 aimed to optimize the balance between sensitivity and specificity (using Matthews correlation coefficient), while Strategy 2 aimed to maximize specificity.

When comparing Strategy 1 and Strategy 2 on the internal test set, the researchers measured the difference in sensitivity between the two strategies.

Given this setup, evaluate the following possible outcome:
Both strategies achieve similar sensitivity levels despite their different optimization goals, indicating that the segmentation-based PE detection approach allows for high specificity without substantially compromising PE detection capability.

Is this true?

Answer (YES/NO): NO